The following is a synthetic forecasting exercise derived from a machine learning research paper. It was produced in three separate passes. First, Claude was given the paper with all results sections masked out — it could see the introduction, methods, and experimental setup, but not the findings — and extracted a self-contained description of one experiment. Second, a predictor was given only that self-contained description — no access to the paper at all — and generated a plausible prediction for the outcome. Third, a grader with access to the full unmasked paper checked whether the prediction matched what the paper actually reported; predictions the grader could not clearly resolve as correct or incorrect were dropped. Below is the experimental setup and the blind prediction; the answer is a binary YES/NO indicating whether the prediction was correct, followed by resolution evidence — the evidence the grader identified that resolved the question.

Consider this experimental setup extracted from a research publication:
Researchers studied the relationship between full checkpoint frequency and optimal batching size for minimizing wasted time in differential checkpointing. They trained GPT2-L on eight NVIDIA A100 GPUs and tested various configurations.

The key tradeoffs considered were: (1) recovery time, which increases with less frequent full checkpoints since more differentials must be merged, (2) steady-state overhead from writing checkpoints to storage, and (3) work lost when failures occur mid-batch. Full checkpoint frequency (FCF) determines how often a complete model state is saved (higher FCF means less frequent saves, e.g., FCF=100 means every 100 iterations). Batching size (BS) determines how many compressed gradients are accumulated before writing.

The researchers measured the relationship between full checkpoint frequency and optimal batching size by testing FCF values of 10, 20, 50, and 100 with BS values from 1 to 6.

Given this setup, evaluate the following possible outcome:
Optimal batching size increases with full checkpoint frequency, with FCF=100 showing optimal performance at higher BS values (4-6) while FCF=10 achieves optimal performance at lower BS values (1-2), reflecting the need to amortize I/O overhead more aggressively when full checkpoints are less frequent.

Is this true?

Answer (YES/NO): NO